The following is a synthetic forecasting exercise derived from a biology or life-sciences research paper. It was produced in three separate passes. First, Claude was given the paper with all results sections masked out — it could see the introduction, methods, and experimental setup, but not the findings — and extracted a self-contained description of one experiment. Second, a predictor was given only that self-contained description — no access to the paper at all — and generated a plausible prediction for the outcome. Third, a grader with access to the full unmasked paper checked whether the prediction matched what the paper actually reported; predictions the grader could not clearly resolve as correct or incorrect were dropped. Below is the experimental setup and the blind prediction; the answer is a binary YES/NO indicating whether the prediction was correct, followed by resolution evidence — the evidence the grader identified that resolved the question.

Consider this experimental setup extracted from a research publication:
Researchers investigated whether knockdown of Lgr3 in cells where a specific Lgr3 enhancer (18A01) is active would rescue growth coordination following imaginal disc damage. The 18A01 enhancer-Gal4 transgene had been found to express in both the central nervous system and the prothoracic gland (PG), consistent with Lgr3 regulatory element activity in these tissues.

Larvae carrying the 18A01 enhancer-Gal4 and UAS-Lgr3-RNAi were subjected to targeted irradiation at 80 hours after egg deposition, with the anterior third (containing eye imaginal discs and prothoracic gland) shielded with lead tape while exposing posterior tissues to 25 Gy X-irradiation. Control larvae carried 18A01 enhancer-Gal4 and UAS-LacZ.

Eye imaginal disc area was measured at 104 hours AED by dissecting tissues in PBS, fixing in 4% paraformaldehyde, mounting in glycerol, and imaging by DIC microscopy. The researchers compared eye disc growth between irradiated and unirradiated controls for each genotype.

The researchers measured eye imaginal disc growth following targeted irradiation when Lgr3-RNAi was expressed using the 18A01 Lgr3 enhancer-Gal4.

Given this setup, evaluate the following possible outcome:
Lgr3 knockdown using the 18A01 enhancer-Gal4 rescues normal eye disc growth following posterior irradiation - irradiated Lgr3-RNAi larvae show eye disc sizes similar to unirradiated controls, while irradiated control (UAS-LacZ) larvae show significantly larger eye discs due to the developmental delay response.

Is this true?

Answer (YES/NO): NO